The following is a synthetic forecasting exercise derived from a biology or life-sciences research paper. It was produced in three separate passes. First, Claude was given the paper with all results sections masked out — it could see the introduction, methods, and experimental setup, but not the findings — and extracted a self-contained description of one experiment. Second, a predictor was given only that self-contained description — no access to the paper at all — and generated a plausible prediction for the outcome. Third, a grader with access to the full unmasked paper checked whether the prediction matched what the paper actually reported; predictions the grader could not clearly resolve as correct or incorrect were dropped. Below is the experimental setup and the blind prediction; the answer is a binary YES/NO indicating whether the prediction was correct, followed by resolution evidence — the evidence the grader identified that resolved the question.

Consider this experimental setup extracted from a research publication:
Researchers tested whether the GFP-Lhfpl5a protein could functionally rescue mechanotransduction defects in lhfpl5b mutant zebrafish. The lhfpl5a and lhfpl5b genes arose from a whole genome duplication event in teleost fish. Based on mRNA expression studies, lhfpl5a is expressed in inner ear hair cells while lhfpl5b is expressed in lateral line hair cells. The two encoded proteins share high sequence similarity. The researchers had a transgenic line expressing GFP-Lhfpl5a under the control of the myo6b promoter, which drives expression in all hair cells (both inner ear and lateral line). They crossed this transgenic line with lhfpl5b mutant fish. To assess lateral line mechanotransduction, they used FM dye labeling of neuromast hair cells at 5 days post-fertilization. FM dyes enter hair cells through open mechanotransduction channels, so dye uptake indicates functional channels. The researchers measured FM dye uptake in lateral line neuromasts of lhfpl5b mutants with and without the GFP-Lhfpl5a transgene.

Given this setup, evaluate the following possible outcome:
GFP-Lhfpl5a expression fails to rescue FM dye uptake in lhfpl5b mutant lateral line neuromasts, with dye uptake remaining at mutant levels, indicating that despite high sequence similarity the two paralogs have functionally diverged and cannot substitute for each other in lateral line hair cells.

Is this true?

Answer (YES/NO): NO